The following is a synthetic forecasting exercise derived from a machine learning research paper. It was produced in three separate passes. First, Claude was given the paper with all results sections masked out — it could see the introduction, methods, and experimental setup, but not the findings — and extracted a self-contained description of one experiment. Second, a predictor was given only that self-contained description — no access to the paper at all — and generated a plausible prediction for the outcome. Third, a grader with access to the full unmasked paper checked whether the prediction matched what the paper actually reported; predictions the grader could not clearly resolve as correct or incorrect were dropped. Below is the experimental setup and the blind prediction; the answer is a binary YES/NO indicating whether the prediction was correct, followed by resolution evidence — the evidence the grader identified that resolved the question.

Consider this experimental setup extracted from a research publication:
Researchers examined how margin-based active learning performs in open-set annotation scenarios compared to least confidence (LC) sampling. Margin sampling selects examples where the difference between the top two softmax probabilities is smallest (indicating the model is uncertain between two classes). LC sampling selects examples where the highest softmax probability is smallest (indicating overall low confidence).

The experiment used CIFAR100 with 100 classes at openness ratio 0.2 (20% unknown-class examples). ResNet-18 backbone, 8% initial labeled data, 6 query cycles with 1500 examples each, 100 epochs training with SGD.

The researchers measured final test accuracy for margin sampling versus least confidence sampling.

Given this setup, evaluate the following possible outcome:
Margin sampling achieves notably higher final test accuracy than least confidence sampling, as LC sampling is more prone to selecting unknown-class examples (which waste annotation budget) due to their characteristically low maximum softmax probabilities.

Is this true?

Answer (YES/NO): YES